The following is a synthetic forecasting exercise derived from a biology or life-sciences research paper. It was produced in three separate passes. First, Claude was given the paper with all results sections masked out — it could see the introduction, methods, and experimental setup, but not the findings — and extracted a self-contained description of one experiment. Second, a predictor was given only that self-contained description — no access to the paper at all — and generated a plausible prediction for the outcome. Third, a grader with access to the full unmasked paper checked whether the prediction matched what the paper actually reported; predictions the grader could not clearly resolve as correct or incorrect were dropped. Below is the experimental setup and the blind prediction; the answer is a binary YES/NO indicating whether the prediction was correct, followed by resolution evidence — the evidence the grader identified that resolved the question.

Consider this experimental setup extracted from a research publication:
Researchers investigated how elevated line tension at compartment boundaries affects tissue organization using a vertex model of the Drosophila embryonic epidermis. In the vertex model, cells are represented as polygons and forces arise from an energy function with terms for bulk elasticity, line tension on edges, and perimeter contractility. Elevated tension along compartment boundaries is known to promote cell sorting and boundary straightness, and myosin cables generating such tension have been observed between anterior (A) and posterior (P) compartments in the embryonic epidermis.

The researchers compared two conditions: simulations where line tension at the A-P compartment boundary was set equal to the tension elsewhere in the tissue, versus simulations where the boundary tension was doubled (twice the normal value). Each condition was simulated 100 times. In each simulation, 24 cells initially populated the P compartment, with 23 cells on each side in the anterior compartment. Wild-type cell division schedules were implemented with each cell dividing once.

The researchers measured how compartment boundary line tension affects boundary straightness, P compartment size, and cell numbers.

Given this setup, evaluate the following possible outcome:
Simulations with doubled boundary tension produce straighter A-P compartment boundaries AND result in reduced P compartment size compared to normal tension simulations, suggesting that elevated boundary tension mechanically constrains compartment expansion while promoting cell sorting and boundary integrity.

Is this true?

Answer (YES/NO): NO